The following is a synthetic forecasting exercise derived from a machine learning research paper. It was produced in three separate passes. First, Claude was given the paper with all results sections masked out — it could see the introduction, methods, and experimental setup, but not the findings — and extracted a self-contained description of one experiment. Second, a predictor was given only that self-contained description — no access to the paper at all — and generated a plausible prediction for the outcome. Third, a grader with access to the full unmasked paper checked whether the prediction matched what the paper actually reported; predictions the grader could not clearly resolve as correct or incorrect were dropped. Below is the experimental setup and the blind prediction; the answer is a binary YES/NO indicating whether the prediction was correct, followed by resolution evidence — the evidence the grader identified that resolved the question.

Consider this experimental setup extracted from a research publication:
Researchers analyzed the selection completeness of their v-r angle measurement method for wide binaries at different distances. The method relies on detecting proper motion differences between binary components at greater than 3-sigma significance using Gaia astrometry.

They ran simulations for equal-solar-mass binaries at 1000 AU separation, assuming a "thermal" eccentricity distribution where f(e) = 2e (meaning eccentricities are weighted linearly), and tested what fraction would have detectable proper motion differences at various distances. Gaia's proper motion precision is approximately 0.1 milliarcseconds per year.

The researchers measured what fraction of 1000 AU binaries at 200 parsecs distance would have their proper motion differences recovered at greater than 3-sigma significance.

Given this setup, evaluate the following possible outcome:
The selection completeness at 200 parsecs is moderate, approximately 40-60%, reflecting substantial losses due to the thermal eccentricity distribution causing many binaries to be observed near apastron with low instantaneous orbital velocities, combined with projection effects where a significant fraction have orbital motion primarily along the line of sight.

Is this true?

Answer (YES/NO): NO